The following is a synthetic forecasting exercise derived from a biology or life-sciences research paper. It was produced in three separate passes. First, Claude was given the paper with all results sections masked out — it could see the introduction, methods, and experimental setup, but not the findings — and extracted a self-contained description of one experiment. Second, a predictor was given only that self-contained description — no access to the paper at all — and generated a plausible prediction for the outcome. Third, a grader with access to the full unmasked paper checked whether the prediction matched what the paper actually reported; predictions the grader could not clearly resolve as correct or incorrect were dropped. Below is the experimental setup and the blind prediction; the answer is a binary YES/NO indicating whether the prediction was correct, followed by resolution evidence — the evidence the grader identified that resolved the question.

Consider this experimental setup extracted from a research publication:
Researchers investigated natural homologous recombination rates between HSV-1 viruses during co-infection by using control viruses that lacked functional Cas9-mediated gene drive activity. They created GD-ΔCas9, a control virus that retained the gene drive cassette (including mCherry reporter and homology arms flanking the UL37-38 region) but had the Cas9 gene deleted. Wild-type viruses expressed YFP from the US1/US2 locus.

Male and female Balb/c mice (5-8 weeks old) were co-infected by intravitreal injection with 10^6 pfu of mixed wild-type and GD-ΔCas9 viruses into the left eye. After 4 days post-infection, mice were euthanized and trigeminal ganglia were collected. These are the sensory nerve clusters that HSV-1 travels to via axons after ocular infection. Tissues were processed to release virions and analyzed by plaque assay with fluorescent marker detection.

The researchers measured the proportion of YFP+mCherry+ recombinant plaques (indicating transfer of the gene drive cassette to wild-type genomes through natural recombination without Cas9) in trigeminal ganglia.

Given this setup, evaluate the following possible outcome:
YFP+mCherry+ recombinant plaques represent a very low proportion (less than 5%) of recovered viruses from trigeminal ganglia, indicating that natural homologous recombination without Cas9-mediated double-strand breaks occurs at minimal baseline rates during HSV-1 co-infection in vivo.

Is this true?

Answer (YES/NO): NO